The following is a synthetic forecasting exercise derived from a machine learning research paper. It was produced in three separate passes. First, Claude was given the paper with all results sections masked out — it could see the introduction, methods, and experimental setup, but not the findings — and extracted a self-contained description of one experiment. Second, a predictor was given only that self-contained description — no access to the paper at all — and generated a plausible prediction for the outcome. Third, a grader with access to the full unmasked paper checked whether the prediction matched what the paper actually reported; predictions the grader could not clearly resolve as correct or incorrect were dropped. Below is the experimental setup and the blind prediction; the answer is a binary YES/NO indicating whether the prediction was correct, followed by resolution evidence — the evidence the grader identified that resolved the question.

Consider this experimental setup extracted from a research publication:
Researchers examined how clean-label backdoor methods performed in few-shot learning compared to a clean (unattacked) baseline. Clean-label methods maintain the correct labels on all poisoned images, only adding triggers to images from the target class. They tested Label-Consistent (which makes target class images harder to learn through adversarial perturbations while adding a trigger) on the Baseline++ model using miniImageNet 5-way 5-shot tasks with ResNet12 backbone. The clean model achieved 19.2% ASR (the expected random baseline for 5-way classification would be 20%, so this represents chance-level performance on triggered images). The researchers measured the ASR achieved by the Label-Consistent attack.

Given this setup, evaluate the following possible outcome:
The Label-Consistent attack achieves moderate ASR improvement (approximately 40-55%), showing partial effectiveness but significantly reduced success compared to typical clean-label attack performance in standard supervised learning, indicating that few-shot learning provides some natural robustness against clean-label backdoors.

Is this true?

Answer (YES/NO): NO